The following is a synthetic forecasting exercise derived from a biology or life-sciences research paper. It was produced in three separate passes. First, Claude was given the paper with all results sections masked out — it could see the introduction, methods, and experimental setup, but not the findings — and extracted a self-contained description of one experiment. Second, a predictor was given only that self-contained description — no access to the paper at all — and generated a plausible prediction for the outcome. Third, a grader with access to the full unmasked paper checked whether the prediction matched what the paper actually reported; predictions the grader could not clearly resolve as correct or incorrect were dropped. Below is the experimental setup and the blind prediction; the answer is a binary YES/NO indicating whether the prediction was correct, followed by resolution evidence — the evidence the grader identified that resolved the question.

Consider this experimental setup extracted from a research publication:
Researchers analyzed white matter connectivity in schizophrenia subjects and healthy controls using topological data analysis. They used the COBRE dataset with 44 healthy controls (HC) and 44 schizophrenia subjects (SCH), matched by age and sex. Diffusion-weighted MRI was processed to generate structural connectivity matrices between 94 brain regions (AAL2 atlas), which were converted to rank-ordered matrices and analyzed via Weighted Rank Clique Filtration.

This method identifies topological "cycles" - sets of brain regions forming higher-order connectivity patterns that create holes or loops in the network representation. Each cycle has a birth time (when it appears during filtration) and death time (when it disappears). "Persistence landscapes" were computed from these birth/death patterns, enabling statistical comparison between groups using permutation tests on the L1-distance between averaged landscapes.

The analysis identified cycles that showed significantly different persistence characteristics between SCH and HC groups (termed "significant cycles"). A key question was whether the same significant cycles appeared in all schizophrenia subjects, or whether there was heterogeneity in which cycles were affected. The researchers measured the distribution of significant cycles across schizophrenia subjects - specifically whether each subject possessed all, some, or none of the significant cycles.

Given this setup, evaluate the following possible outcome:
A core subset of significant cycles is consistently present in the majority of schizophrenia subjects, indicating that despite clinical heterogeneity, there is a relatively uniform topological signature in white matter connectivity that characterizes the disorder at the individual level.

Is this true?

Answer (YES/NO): NO